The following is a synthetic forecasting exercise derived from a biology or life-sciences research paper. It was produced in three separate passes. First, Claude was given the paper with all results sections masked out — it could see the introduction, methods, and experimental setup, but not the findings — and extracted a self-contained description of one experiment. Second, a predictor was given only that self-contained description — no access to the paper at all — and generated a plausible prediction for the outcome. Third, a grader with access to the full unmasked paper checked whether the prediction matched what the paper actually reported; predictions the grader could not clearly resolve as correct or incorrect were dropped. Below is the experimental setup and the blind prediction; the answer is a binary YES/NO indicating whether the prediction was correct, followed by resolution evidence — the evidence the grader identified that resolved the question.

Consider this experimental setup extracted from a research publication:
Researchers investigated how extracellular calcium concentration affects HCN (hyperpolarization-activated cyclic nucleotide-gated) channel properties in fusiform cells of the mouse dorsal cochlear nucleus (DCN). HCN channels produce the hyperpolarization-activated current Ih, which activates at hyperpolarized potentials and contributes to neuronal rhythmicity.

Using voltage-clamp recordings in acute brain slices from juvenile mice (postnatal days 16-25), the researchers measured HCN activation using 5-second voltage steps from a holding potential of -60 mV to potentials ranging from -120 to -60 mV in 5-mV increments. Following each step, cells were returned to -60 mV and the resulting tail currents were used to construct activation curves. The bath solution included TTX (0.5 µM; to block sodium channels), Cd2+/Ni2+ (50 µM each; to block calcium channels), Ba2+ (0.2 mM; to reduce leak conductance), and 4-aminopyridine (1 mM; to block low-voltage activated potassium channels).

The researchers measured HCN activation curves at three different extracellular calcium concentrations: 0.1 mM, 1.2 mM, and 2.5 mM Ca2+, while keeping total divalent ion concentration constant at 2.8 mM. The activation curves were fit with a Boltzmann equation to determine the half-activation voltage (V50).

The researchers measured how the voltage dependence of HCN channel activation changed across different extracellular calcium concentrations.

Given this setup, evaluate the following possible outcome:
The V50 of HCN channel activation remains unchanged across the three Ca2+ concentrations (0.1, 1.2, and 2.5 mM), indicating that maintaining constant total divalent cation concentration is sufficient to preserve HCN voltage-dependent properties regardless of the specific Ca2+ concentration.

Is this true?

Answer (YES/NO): YES